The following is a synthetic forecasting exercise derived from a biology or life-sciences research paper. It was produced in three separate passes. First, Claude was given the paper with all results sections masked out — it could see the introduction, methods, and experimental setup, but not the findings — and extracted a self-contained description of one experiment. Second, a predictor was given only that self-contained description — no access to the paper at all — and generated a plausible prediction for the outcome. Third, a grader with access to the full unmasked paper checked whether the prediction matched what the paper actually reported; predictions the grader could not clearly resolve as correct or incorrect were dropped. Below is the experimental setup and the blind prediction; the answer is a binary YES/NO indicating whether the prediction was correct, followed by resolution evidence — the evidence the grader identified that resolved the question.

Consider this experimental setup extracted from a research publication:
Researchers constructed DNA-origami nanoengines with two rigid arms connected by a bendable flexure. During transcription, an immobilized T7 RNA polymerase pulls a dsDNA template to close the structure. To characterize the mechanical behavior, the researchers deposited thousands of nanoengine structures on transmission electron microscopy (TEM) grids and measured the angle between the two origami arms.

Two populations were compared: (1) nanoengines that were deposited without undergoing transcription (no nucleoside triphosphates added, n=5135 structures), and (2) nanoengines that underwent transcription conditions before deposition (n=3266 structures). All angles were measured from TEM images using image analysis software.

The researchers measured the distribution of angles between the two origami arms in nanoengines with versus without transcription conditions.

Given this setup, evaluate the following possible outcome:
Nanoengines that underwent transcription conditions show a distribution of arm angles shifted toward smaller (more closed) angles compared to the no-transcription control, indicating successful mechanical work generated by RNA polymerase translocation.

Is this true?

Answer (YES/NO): YES